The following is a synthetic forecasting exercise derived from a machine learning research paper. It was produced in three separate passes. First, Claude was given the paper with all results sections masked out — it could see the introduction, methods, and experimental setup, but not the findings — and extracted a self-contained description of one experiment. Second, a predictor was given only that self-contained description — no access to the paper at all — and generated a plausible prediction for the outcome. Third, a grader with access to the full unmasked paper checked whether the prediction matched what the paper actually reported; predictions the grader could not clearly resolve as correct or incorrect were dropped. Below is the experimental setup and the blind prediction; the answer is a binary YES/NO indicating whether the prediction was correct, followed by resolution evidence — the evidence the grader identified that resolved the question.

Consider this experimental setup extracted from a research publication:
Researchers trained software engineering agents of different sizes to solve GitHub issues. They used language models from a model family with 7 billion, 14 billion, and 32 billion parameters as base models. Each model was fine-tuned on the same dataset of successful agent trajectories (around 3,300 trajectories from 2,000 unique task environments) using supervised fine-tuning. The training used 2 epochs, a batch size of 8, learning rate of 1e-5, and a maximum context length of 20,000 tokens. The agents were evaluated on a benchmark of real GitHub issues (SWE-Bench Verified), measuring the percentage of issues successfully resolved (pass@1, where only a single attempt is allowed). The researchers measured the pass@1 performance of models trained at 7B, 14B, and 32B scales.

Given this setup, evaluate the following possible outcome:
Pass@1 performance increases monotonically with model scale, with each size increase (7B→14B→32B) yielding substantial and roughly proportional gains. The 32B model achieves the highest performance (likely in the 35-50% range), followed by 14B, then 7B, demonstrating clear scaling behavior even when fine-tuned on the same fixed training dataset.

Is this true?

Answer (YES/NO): NO